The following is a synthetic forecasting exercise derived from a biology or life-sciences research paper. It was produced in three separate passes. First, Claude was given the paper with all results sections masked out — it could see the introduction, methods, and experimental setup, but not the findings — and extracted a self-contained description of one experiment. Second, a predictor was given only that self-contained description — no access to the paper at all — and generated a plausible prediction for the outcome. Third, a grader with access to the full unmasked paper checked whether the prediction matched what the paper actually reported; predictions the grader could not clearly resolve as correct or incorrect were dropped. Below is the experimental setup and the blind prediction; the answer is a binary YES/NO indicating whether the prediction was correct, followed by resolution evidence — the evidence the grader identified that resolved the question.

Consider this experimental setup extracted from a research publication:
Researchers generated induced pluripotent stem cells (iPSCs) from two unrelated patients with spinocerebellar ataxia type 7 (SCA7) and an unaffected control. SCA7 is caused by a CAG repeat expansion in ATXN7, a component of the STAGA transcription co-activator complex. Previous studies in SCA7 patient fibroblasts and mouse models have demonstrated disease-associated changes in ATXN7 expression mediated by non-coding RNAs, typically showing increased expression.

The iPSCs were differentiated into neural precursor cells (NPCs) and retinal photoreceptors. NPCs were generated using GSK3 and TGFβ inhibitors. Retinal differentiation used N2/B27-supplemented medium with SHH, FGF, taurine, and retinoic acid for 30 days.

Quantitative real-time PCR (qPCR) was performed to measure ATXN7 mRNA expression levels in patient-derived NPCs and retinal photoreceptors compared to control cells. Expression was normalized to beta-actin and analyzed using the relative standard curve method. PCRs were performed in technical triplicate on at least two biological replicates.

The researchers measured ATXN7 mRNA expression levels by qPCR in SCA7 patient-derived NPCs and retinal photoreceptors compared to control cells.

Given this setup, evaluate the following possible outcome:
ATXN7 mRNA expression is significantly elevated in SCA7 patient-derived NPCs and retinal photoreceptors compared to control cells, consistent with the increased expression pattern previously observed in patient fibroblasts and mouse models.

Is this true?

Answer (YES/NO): NO